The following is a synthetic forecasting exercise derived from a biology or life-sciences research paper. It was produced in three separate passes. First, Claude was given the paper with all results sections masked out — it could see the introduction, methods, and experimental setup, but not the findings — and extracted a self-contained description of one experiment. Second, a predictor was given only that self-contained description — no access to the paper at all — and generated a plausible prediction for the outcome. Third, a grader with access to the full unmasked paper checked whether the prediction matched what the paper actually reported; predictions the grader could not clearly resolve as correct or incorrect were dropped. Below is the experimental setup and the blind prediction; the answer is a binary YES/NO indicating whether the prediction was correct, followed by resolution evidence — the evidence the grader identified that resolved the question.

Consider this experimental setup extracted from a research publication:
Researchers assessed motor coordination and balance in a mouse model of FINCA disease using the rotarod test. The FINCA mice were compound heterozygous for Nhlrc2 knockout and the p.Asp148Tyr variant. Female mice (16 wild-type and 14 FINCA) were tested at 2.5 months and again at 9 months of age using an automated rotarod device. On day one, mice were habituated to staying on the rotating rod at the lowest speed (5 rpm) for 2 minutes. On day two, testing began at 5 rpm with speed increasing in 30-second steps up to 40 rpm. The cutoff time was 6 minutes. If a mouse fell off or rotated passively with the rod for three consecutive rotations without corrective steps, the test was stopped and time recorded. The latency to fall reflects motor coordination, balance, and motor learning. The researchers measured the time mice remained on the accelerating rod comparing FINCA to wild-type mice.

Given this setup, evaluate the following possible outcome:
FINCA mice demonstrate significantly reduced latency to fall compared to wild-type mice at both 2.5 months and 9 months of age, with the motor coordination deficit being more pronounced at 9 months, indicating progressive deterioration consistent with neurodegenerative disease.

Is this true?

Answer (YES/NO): NO